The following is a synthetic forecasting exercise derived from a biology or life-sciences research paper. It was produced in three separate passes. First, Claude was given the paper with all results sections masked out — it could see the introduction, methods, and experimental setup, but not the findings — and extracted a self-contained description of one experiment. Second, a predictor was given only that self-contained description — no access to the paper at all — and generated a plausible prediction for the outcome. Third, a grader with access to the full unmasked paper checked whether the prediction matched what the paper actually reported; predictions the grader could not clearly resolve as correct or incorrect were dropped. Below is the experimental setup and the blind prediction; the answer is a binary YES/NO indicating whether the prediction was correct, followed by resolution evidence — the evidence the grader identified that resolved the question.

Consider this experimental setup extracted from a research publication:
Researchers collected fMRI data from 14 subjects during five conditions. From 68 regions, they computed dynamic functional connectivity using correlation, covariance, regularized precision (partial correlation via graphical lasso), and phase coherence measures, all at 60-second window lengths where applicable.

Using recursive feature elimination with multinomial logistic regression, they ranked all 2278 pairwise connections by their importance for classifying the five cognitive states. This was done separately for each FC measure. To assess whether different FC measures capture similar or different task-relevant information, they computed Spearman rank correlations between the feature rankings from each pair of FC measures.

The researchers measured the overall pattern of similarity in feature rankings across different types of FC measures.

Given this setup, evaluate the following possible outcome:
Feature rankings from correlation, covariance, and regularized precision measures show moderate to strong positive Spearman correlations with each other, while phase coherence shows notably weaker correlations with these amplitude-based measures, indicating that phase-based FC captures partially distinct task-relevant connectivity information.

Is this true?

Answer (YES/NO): NO